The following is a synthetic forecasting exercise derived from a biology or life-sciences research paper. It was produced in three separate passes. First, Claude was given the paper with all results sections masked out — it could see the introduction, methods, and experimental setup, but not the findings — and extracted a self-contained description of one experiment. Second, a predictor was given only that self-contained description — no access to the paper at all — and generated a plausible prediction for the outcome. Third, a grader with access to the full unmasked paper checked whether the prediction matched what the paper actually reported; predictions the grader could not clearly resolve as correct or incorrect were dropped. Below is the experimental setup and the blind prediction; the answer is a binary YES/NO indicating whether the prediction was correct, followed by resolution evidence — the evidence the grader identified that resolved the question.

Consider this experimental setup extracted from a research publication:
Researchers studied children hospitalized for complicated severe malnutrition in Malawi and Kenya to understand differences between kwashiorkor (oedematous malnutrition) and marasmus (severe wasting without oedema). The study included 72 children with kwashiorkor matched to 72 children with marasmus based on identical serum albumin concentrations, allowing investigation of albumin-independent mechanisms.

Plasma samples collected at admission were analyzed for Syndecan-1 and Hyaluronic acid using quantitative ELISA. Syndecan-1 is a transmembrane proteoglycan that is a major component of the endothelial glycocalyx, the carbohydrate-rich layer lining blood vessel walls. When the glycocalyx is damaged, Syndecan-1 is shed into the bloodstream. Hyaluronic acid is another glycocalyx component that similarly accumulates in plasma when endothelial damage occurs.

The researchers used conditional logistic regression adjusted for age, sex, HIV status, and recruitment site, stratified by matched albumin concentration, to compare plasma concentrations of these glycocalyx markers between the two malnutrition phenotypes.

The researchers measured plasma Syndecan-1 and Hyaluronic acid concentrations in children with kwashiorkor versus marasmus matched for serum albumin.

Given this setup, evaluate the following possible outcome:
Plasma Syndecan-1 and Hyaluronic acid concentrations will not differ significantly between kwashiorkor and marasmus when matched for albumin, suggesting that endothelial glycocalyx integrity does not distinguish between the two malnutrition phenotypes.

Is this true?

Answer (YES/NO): YES